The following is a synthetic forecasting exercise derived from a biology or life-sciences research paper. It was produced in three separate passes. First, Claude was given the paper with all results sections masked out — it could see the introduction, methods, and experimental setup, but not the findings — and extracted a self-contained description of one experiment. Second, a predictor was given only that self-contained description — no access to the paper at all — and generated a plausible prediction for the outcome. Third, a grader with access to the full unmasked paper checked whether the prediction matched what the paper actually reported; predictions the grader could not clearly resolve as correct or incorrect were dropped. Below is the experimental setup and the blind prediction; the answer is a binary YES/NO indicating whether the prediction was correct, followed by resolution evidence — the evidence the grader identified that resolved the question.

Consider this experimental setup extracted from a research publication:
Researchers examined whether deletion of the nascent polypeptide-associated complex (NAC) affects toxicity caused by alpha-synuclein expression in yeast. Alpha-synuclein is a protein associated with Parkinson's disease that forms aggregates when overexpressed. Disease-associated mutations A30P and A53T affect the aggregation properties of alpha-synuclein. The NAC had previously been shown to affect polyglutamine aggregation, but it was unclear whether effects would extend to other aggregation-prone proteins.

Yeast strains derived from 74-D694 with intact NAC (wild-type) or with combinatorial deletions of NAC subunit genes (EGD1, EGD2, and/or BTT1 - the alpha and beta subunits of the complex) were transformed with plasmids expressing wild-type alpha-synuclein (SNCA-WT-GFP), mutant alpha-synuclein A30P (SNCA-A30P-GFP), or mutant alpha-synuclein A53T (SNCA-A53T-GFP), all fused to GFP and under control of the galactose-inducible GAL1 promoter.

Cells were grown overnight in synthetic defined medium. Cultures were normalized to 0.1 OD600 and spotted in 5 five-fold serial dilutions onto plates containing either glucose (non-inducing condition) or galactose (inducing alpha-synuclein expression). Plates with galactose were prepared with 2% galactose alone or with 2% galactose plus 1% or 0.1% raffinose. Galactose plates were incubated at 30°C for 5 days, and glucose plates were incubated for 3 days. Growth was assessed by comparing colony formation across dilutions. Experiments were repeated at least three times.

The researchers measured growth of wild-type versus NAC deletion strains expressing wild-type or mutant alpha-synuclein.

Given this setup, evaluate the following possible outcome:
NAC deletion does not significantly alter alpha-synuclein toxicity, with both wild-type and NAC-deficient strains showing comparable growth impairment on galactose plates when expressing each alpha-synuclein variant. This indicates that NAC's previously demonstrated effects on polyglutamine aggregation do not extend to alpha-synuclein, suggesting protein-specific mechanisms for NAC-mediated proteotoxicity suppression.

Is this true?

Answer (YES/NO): YES